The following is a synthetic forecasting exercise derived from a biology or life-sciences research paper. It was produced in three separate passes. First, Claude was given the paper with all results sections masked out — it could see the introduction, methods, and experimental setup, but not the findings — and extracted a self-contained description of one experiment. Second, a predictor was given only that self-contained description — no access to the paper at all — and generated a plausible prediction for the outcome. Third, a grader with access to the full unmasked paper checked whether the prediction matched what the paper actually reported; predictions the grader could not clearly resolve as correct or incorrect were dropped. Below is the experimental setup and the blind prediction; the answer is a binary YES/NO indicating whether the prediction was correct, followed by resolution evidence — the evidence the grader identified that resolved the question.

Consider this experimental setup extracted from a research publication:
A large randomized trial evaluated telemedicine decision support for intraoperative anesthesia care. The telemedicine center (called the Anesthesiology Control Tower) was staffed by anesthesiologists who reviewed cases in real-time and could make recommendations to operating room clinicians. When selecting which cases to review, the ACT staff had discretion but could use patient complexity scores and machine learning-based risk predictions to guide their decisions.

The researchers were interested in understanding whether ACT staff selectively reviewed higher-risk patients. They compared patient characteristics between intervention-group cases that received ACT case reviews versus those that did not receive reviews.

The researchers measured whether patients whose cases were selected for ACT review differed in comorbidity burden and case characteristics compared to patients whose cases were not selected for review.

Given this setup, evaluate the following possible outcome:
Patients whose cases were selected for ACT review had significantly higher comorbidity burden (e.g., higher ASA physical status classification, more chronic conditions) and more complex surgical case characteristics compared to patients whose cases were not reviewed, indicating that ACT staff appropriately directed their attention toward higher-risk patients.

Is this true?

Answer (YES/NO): YES